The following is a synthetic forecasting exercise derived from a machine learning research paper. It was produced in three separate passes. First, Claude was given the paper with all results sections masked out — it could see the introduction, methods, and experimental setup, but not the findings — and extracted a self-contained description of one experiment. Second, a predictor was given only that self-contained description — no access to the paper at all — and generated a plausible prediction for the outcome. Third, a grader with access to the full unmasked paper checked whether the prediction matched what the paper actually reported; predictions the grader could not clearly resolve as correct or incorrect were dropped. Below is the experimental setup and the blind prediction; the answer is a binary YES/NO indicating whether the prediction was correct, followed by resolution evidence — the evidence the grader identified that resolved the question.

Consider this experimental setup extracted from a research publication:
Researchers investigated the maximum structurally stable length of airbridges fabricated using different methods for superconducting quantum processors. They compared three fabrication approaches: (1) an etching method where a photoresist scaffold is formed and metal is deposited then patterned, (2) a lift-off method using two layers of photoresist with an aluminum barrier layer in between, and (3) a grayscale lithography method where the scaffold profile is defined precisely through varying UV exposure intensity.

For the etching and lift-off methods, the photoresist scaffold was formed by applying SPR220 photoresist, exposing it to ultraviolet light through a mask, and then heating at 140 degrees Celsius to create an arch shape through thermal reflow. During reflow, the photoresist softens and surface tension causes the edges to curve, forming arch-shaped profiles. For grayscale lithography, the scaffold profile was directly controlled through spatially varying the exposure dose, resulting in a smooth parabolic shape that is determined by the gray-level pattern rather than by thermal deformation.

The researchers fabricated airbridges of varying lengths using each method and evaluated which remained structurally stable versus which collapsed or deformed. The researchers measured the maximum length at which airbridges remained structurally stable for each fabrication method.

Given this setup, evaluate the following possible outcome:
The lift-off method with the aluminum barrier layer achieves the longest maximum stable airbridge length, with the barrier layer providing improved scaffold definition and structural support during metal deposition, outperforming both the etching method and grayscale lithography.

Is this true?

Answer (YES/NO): NO